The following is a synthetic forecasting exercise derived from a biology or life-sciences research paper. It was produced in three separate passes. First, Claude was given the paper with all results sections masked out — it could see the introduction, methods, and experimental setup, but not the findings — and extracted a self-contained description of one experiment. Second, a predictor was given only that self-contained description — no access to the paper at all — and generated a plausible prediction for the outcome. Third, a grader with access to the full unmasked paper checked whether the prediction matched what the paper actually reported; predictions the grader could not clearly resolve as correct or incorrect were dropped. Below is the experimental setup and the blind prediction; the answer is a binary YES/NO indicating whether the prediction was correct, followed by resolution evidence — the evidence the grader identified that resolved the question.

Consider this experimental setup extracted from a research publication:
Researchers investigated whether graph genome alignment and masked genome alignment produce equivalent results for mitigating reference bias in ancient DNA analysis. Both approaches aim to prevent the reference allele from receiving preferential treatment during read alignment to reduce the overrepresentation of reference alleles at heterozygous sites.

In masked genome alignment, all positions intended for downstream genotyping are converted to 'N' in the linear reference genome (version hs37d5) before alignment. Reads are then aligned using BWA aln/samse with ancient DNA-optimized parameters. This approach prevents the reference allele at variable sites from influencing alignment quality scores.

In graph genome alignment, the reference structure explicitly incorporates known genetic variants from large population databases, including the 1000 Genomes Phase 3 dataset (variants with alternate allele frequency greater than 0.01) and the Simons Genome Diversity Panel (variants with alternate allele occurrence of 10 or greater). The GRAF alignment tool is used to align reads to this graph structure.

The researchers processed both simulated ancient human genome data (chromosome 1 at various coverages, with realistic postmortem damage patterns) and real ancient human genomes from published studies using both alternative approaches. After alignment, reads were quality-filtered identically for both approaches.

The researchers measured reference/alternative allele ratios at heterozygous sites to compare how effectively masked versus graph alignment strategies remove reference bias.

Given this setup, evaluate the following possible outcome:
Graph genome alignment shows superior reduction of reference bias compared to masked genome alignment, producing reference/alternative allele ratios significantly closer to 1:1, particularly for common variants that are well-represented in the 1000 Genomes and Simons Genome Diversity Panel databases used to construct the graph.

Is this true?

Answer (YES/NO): NO